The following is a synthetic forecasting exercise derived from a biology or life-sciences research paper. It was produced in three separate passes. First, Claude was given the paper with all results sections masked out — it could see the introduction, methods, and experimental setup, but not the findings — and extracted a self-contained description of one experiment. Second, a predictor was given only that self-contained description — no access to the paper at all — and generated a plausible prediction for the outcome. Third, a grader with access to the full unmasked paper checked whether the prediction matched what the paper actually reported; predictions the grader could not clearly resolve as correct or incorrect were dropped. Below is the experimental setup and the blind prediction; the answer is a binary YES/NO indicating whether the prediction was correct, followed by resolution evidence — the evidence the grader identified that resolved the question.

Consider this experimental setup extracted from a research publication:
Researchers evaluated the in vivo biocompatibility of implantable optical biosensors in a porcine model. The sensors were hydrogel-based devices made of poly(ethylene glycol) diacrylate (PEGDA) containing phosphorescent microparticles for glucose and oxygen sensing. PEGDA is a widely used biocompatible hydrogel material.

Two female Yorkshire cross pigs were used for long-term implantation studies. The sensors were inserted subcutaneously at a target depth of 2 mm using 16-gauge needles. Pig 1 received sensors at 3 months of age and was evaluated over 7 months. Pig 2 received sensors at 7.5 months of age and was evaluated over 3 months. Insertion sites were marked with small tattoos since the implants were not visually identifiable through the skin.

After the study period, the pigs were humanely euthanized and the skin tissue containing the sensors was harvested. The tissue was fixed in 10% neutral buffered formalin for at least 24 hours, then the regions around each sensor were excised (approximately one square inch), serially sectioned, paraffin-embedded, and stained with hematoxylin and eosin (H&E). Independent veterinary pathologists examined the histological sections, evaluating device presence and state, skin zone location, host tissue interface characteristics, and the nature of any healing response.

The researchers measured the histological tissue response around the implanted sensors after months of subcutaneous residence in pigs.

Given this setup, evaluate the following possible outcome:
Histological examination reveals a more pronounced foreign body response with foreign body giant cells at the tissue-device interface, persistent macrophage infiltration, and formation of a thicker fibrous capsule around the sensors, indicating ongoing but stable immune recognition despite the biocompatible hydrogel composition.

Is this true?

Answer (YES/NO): NO